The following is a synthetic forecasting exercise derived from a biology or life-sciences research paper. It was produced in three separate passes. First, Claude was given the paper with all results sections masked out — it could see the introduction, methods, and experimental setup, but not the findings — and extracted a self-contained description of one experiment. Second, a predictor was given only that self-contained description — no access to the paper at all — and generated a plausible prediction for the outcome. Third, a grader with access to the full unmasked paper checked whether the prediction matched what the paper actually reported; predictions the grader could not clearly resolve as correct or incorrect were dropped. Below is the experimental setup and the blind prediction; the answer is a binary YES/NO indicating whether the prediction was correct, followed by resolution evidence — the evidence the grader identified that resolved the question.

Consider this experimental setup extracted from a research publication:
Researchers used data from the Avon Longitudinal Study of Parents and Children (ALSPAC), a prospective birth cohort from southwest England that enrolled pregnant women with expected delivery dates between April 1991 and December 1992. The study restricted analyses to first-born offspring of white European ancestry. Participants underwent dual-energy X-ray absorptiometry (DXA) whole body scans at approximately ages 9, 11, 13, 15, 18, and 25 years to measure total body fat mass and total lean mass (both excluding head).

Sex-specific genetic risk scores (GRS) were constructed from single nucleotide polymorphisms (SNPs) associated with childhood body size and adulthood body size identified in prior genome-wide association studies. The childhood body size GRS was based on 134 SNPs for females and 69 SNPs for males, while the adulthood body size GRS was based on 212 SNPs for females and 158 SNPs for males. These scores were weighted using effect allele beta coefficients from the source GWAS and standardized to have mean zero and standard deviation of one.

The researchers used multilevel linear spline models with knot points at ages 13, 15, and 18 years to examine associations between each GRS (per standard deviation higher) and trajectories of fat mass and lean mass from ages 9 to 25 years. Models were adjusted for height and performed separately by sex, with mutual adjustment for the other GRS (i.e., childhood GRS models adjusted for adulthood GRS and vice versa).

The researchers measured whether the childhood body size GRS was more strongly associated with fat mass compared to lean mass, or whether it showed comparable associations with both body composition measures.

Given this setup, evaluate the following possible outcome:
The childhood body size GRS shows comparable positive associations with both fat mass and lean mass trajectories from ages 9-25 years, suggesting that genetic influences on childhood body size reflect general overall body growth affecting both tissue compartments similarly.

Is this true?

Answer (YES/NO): NO